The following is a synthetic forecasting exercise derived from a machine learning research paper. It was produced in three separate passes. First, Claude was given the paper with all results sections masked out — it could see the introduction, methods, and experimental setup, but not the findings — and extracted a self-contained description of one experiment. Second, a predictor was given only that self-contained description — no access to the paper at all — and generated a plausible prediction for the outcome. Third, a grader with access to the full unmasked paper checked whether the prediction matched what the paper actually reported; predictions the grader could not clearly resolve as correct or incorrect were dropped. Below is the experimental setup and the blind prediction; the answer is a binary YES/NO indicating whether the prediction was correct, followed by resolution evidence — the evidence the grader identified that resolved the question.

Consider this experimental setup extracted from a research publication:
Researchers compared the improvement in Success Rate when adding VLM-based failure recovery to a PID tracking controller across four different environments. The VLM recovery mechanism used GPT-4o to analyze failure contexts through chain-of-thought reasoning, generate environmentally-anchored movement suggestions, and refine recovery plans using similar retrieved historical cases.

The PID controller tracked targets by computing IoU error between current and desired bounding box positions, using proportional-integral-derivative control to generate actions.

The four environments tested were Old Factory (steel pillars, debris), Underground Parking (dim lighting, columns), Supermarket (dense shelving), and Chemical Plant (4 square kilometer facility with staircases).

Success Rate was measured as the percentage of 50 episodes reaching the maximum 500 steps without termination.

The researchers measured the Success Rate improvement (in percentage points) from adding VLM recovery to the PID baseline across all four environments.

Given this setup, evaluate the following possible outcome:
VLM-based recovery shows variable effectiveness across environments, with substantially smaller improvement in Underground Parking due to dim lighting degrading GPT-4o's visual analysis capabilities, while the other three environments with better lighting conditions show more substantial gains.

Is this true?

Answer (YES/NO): NO